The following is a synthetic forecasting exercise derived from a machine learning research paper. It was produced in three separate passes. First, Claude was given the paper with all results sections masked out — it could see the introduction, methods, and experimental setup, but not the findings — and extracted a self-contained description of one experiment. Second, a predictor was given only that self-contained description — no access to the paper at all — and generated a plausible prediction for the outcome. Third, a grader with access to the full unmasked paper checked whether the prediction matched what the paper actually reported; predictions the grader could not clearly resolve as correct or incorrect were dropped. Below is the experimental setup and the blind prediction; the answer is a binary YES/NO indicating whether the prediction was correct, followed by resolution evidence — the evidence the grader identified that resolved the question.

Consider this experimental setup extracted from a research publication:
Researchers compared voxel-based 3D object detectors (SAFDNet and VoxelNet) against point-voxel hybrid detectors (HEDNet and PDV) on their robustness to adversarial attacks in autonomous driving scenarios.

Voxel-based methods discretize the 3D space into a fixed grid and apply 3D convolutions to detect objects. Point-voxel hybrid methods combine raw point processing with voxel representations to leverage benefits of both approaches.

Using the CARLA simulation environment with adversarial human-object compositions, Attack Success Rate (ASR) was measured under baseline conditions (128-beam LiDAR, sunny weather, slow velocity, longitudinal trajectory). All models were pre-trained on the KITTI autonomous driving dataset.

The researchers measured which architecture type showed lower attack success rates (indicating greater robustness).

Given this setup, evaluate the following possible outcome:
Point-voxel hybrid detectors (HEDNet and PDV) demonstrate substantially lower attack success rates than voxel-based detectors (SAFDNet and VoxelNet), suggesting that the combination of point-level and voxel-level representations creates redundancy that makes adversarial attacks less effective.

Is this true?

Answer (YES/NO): NO